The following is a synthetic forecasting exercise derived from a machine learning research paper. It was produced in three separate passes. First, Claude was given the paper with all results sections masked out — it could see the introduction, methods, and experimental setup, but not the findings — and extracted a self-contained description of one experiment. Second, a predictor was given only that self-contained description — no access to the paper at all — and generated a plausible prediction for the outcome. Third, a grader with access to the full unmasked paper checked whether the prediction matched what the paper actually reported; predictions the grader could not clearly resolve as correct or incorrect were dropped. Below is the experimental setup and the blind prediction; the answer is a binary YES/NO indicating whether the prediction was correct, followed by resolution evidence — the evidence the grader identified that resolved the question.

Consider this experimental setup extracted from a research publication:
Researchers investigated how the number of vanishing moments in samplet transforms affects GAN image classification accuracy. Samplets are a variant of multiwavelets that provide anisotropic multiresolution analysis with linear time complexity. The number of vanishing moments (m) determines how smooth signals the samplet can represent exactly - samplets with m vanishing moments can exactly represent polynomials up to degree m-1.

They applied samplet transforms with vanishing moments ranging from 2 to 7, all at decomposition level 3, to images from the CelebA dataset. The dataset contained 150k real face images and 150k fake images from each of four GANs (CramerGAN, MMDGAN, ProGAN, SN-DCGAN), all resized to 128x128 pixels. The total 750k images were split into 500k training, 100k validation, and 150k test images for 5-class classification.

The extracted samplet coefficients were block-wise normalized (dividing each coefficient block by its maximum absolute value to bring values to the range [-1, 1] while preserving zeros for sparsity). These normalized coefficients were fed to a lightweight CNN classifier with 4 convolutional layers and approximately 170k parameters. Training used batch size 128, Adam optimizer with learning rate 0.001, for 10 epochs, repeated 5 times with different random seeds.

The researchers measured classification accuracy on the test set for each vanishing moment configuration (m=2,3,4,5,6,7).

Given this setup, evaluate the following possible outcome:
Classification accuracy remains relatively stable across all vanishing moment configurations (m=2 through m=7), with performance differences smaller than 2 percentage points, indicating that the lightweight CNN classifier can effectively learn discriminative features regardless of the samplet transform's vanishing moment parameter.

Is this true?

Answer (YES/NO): YES